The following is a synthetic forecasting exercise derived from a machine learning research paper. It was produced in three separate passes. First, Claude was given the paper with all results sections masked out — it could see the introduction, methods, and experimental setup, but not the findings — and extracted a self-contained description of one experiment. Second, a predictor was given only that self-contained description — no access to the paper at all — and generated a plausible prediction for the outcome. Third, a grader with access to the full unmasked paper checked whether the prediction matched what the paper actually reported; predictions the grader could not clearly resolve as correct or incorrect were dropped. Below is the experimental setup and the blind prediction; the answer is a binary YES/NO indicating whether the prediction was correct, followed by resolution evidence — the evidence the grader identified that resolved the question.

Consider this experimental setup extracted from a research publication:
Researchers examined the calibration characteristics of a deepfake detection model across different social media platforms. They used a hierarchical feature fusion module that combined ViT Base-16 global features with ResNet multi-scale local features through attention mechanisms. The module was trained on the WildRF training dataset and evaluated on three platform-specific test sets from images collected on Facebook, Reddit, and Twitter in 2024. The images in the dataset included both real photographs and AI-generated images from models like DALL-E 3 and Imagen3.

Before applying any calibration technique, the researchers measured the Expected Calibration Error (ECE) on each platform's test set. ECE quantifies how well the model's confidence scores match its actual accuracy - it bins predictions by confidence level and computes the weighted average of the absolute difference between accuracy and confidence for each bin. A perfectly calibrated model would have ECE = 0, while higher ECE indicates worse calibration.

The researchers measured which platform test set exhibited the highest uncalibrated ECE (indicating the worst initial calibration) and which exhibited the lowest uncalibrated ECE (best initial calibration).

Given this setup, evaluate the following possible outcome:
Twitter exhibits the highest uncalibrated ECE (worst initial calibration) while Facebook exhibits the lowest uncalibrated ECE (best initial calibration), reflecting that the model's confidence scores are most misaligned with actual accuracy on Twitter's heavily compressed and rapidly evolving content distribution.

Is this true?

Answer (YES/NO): NO